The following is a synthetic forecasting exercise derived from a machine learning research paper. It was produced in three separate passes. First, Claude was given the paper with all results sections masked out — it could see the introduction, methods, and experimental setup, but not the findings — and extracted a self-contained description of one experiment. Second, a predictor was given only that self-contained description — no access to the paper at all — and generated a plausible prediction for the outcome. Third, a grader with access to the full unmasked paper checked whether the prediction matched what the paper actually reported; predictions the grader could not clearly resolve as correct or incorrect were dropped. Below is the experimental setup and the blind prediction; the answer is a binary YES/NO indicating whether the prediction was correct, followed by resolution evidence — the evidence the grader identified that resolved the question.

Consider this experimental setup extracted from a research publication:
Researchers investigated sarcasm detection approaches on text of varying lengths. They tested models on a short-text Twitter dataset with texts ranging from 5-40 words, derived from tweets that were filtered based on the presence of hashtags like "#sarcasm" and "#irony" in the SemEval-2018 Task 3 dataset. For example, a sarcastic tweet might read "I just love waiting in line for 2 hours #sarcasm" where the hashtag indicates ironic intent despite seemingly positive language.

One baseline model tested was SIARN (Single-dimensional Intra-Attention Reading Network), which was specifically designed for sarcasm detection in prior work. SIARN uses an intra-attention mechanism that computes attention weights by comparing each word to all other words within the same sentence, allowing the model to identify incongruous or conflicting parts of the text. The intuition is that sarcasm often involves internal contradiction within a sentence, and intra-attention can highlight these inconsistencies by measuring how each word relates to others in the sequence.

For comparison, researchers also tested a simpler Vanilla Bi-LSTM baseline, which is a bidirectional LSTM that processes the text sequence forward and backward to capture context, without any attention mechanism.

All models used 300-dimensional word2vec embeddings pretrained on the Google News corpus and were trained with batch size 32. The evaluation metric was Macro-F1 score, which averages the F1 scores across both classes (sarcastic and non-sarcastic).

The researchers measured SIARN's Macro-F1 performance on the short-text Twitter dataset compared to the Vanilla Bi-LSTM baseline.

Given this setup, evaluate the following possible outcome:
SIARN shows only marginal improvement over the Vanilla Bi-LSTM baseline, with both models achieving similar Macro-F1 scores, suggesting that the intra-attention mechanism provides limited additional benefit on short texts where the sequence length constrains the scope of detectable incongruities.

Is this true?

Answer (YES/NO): YES